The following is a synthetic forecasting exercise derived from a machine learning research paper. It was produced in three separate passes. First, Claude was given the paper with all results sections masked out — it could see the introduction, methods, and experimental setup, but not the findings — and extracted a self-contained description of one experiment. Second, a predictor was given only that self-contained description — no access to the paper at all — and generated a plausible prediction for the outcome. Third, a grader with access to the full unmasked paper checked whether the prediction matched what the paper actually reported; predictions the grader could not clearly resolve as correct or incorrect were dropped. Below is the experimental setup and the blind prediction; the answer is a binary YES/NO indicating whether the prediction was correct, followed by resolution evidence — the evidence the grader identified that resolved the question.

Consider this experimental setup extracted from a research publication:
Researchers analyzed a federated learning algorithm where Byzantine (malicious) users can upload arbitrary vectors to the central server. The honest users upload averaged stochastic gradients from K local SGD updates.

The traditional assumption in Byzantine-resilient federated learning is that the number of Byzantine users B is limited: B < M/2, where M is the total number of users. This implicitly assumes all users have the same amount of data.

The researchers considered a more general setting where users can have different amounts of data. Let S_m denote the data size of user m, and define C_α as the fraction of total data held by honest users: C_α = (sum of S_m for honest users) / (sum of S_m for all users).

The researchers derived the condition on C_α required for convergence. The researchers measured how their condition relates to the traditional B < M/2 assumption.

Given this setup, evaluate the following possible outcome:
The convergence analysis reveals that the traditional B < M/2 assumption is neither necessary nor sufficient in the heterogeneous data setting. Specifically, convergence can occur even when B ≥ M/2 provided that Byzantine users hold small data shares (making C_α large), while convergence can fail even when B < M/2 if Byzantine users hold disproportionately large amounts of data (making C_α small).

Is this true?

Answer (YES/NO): NO